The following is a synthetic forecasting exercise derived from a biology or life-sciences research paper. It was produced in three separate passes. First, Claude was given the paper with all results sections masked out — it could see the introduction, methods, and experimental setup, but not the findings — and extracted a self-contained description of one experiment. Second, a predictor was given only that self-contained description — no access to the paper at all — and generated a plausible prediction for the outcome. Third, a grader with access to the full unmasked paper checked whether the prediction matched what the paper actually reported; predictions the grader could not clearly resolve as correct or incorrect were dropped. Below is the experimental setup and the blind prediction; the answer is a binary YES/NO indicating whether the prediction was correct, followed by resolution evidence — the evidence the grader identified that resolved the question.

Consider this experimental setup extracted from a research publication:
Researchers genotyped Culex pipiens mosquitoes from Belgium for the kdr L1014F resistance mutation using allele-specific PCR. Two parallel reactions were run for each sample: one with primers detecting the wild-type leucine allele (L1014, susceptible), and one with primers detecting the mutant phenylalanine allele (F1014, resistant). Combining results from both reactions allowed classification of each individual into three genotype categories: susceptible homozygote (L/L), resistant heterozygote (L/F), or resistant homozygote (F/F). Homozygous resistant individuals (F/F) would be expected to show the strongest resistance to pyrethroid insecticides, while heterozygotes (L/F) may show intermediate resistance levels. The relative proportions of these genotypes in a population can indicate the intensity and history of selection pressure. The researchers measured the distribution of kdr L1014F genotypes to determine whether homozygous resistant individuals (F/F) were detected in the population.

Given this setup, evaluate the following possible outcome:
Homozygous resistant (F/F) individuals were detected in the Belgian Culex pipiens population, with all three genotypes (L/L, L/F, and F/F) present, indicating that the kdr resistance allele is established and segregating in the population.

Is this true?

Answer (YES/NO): YES